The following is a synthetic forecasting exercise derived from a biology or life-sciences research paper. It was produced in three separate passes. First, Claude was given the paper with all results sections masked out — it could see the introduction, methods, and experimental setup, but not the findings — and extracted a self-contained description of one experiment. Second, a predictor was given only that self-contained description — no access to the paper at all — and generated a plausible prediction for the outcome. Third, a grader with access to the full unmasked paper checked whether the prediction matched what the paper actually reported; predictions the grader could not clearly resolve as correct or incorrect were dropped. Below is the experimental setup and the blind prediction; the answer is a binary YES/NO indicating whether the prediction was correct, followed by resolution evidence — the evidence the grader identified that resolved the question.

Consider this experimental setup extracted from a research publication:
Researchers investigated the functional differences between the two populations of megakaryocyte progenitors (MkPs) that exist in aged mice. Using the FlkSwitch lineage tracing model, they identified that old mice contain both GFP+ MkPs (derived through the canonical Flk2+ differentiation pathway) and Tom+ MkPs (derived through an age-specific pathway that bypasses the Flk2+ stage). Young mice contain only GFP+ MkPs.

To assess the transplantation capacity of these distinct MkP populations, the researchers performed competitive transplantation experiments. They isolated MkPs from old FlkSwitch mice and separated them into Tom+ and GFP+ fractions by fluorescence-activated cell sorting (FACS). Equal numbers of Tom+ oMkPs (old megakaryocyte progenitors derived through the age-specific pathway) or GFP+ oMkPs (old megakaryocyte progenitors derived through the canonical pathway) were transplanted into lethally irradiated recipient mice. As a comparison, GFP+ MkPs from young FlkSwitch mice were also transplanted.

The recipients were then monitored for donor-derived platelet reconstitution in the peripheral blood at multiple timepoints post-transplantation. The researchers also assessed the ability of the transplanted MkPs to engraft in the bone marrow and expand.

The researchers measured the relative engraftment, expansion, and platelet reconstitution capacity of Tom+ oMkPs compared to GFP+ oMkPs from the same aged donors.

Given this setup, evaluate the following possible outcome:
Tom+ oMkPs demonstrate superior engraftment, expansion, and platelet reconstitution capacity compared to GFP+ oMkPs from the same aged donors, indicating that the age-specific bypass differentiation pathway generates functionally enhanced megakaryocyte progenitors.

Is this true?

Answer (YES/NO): YES